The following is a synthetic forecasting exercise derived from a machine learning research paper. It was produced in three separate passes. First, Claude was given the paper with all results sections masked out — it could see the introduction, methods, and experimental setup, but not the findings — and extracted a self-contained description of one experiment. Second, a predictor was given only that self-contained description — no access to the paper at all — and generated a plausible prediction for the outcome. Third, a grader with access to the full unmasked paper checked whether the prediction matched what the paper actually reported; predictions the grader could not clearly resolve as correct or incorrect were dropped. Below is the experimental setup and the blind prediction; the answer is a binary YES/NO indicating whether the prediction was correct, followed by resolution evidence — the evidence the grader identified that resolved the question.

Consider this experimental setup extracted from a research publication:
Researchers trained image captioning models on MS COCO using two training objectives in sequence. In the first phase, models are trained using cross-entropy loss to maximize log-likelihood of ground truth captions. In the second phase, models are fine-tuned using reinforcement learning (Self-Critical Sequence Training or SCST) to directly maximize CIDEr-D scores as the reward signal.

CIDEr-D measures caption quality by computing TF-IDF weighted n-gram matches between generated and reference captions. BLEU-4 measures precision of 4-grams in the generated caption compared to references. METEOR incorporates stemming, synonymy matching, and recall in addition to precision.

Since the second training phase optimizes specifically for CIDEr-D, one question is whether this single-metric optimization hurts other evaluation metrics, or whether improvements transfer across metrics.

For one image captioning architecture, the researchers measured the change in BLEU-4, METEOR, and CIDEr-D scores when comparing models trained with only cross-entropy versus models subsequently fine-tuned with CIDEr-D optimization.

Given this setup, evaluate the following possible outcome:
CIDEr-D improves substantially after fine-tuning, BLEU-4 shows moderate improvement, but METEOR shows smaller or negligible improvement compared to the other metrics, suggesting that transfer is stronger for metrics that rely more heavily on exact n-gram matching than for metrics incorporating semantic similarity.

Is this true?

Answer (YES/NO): NO